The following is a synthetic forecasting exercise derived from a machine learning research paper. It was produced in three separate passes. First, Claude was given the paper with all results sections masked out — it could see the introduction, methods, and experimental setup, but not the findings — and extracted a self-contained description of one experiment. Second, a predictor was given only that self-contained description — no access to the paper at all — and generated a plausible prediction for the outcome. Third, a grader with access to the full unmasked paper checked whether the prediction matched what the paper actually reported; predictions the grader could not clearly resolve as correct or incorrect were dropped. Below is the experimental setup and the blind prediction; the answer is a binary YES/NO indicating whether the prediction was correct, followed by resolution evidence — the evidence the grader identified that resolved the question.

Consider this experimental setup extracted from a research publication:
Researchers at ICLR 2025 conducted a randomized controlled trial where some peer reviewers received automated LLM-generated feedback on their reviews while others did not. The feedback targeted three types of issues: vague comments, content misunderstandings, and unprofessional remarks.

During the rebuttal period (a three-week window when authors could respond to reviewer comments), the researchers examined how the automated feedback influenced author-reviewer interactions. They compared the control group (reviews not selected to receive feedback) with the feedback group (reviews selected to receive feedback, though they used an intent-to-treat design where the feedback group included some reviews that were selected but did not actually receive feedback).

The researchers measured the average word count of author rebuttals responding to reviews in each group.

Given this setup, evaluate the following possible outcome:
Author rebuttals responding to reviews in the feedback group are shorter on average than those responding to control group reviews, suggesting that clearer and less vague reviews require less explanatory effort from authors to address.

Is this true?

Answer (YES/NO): NO